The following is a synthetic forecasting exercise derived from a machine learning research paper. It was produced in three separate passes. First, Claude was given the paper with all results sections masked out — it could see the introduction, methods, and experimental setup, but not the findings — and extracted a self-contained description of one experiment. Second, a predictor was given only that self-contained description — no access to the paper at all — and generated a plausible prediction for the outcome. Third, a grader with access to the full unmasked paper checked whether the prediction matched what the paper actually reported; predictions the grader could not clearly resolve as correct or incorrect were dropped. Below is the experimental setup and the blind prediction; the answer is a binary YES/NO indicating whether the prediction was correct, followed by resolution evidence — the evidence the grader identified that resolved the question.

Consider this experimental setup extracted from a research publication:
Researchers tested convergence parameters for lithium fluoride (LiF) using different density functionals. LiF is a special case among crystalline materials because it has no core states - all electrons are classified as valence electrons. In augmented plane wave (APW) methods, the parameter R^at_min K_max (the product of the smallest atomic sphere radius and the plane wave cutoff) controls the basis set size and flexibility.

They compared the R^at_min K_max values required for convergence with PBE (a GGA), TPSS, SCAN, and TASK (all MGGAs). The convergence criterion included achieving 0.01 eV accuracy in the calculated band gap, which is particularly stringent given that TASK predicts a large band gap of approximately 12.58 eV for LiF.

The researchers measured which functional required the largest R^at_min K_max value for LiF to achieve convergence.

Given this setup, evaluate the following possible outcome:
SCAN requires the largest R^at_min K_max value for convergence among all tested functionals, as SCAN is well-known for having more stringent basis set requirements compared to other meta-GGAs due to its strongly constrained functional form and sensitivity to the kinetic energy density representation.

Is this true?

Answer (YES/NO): NO